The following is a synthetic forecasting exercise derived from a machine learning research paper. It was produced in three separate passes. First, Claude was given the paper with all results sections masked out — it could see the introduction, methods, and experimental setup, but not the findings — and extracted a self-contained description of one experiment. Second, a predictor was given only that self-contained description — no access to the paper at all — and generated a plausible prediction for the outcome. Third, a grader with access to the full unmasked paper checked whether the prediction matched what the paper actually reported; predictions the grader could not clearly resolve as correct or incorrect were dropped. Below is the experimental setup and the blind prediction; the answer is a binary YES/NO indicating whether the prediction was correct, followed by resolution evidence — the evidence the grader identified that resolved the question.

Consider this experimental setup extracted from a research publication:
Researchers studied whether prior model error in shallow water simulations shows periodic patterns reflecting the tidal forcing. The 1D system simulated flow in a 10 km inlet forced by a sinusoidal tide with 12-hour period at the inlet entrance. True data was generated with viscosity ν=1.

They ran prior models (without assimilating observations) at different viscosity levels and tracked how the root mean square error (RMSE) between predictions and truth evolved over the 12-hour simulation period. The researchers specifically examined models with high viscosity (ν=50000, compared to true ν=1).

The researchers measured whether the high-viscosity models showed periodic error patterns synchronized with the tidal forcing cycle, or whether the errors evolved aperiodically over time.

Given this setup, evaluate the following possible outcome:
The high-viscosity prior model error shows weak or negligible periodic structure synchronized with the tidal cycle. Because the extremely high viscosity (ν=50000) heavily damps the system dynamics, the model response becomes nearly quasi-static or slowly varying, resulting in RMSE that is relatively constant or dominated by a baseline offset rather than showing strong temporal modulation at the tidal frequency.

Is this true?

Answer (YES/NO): NO